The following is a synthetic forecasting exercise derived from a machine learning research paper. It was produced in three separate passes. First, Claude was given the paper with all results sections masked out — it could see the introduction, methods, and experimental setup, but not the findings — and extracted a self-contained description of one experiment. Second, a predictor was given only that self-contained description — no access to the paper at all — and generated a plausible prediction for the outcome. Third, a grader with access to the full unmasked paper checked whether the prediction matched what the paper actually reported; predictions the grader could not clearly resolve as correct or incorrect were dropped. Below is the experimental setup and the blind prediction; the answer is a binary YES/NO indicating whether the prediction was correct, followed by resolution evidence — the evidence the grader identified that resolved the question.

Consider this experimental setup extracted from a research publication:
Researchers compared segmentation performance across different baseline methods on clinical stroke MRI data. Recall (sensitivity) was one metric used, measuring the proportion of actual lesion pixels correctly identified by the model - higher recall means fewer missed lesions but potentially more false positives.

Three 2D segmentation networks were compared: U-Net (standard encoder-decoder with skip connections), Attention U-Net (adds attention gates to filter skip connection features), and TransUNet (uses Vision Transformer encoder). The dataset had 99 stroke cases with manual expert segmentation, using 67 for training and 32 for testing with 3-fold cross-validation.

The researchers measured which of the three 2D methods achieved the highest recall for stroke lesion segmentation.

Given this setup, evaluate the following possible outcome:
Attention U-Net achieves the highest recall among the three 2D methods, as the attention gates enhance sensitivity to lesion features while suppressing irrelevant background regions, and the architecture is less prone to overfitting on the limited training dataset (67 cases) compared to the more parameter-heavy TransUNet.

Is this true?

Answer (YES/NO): NO